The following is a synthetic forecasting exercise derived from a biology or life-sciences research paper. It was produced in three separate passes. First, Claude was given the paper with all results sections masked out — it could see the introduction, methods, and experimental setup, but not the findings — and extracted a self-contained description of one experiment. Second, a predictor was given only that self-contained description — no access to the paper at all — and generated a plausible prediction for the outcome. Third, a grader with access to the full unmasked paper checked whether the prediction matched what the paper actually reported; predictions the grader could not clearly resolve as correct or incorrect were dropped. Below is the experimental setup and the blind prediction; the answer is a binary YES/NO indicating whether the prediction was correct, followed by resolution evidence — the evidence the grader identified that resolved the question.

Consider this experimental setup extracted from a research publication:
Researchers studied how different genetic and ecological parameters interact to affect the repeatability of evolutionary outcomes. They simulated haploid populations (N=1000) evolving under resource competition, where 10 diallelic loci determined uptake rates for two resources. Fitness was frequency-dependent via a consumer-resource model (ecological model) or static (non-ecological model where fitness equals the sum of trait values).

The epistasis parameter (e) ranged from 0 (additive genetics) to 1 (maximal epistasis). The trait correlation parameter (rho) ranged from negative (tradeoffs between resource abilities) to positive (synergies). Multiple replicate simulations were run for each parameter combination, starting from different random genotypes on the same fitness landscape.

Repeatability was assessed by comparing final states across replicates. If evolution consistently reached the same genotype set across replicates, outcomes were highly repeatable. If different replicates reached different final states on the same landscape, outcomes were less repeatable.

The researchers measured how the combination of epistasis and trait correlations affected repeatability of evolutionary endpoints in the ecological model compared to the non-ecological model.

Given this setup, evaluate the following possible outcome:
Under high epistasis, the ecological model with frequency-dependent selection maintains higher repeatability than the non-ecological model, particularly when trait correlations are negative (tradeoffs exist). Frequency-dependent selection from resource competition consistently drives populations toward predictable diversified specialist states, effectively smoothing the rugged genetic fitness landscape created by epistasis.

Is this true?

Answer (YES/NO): NO